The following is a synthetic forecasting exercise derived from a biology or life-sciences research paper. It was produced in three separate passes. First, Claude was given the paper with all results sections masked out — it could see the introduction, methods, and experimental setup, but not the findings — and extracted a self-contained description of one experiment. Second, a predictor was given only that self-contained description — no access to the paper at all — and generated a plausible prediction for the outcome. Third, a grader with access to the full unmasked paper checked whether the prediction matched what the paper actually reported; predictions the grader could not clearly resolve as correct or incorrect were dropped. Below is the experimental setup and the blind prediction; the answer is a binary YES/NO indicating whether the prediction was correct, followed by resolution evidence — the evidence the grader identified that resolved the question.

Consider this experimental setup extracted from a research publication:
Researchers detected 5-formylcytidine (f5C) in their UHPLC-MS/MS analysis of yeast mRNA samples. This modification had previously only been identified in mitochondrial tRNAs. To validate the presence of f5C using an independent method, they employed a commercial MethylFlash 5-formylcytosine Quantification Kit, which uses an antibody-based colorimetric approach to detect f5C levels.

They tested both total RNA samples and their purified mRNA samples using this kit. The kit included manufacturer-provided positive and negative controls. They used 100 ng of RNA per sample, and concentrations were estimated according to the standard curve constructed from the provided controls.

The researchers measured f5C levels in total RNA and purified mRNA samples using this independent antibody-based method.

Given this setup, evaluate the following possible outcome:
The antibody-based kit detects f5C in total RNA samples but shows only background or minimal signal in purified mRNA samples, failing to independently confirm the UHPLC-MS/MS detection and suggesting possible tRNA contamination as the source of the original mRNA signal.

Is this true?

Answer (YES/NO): NO